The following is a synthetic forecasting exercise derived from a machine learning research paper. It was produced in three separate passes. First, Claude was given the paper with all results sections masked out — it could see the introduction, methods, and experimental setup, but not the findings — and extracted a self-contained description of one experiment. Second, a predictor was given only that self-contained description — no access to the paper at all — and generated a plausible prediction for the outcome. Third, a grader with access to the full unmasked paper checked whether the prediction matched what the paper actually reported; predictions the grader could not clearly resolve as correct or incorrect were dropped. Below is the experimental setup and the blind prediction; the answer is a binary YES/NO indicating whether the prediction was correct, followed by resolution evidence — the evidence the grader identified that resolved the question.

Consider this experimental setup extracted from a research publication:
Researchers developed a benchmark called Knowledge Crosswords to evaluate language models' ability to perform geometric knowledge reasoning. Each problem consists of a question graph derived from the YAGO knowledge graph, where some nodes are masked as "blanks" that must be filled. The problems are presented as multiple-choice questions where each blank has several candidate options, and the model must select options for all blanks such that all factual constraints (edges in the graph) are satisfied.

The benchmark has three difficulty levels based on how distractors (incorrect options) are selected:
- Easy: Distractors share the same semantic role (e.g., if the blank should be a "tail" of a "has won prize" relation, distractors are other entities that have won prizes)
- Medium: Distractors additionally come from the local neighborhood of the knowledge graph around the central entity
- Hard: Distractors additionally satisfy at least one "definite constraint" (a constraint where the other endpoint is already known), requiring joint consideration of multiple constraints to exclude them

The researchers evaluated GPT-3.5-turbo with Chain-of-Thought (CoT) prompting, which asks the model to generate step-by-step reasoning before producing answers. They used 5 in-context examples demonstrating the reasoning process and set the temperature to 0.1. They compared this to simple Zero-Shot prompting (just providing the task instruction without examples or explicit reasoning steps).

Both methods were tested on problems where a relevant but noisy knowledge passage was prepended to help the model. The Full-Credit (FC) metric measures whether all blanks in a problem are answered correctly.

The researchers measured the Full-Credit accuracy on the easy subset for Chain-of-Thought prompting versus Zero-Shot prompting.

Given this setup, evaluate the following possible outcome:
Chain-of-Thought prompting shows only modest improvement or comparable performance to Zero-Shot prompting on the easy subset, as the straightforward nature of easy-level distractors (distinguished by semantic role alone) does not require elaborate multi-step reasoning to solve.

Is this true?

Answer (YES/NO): NO